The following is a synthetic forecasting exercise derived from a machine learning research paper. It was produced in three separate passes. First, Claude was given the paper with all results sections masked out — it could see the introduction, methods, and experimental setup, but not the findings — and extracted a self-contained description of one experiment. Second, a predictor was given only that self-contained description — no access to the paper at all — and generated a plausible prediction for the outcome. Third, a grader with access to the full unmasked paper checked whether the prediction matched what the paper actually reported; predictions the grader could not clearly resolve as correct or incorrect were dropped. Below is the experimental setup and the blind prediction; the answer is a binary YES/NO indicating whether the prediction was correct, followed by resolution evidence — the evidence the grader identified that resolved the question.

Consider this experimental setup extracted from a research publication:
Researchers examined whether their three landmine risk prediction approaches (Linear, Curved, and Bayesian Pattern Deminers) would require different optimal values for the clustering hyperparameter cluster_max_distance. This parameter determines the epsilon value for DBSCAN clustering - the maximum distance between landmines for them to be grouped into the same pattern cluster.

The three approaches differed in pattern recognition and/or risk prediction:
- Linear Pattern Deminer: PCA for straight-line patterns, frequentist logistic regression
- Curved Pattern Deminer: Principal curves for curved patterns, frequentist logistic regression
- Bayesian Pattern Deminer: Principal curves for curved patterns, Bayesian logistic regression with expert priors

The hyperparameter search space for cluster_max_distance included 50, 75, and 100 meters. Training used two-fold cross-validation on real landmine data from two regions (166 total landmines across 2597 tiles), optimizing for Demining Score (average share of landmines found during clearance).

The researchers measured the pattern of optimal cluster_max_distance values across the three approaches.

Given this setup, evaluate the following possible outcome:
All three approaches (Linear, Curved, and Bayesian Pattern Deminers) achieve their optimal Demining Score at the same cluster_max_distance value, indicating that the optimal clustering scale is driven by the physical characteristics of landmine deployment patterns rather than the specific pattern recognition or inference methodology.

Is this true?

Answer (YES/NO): NO